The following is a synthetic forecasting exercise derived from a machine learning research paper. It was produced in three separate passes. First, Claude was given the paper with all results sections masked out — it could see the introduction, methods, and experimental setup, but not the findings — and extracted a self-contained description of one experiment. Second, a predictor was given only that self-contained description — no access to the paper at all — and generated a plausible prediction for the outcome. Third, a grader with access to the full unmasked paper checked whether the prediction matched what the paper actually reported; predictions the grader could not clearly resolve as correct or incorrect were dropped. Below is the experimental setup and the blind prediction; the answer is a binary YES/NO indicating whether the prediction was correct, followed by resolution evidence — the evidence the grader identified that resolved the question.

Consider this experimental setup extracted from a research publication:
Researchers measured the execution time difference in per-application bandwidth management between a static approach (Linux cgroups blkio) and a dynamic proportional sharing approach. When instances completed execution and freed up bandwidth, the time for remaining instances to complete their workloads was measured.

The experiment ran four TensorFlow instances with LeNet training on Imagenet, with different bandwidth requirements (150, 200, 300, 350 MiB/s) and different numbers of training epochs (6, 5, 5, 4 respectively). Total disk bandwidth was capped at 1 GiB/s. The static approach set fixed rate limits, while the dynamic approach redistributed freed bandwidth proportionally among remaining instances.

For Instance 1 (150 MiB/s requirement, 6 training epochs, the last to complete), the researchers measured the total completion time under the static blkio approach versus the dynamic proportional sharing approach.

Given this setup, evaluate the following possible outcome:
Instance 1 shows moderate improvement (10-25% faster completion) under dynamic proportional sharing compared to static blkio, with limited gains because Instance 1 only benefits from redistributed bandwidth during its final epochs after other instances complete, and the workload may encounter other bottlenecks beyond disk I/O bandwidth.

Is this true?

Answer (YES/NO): NO